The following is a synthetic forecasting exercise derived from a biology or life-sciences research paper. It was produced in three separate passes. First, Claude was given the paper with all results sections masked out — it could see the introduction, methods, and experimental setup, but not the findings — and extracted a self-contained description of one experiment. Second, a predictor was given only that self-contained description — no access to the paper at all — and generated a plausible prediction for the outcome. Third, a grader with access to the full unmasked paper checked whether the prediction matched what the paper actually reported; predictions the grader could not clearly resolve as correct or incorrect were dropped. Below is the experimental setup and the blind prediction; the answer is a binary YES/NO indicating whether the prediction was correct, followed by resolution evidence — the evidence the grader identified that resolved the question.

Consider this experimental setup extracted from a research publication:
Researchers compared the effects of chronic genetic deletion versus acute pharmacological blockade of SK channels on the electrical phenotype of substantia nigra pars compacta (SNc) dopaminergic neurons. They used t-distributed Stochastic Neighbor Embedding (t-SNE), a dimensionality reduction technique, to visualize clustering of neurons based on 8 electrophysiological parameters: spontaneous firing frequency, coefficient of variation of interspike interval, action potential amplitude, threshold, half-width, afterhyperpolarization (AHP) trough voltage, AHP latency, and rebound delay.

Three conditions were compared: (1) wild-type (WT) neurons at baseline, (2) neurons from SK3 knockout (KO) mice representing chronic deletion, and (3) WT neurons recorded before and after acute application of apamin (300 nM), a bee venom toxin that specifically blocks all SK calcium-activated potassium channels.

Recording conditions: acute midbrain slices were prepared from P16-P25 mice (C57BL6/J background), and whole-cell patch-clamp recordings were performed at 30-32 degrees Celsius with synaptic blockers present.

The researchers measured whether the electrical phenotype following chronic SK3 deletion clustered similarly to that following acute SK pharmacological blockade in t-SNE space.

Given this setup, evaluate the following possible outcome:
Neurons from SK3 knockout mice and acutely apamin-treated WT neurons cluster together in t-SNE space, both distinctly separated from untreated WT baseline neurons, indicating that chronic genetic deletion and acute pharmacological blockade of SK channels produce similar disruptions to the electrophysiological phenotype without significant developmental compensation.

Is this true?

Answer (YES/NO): NO